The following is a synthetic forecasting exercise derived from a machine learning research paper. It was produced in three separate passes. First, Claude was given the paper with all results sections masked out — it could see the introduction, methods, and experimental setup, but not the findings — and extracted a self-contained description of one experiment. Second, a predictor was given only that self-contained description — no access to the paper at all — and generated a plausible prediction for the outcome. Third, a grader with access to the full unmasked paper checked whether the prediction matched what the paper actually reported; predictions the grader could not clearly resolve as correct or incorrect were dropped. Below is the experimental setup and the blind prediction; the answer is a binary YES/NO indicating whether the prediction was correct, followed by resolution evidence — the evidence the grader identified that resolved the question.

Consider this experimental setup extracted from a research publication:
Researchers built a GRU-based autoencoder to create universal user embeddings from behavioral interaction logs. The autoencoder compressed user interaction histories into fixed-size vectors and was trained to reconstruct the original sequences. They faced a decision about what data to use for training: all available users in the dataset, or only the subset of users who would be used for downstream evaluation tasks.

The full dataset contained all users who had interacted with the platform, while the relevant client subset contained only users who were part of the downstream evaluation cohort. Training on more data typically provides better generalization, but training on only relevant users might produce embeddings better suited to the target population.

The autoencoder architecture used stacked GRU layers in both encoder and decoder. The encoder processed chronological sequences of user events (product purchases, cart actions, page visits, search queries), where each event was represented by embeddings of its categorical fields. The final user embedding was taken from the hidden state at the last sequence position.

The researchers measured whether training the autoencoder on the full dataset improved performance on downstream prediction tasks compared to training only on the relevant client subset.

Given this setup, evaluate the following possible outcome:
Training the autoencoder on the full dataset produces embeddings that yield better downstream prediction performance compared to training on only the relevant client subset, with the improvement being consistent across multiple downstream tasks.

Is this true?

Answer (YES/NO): NO